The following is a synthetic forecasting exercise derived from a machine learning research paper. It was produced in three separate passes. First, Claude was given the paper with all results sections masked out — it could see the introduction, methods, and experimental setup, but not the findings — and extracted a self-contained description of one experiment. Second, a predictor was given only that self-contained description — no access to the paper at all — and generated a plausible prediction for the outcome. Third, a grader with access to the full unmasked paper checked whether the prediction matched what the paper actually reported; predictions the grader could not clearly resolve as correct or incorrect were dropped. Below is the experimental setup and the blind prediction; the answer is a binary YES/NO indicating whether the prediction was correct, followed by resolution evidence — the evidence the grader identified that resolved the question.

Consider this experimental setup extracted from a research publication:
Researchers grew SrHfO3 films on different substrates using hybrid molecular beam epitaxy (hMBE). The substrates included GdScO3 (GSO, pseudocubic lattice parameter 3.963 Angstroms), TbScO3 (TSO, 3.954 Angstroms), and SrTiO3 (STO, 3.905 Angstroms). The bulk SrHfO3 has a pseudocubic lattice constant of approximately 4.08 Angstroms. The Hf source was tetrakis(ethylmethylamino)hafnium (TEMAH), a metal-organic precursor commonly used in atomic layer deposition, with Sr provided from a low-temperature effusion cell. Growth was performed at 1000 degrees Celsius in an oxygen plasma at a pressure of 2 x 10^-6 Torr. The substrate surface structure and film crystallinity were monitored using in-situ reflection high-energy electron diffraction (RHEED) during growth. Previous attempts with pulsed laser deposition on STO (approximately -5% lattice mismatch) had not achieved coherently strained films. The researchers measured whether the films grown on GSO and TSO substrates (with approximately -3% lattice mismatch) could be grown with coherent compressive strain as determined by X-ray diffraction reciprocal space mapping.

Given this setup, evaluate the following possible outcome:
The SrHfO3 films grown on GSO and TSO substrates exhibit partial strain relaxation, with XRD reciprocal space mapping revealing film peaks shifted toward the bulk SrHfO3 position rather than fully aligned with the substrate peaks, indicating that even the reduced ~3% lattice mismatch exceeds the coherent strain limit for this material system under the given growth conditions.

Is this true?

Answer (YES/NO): NO